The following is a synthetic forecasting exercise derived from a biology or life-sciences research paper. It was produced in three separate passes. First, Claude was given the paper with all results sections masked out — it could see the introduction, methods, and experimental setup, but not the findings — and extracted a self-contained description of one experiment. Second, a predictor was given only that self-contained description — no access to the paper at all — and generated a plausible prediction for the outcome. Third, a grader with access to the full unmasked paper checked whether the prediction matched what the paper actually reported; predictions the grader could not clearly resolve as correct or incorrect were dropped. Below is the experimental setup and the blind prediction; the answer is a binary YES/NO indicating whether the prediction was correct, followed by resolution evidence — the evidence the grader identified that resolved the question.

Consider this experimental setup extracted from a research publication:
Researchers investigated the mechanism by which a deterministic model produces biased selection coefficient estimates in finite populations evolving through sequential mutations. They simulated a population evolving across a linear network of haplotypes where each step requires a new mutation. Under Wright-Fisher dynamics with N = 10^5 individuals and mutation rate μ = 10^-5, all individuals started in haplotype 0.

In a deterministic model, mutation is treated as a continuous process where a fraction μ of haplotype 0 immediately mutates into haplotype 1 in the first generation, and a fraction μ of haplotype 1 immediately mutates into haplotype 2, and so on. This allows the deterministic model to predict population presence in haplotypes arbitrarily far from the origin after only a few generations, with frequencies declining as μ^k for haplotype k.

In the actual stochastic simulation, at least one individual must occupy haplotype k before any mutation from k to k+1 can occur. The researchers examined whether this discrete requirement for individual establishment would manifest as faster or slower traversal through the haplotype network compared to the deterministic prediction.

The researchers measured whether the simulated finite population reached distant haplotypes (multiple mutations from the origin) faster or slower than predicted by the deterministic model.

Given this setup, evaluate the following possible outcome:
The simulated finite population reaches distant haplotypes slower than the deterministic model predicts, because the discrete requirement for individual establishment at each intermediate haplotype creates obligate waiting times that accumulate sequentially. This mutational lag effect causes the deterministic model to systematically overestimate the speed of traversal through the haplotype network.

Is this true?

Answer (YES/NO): YES